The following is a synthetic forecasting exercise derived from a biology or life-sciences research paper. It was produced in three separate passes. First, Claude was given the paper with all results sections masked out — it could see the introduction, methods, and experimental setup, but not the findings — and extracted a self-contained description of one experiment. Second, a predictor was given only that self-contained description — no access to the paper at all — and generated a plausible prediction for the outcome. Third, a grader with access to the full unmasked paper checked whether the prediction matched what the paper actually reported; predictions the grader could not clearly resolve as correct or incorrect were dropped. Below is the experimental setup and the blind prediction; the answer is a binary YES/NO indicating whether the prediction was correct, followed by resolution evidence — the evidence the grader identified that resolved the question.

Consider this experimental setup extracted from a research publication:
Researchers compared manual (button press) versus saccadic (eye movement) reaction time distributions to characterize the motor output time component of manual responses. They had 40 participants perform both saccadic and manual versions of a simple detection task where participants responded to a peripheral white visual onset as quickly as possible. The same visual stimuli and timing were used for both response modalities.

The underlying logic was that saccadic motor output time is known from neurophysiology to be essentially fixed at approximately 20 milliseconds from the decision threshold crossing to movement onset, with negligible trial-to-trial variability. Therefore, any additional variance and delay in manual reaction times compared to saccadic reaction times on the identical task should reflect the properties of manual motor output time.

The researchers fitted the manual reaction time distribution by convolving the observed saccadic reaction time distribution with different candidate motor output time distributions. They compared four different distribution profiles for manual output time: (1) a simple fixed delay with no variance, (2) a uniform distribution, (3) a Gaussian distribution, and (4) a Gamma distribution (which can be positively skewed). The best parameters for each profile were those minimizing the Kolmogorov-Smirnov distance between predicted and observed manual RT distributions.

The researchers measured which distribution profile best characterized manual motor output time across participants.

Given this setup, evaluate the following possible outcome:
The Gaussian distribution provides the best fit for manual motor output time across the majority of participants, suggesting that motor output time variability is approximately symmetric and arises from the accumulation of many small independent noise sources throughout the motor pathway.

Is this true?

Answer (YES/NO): NO